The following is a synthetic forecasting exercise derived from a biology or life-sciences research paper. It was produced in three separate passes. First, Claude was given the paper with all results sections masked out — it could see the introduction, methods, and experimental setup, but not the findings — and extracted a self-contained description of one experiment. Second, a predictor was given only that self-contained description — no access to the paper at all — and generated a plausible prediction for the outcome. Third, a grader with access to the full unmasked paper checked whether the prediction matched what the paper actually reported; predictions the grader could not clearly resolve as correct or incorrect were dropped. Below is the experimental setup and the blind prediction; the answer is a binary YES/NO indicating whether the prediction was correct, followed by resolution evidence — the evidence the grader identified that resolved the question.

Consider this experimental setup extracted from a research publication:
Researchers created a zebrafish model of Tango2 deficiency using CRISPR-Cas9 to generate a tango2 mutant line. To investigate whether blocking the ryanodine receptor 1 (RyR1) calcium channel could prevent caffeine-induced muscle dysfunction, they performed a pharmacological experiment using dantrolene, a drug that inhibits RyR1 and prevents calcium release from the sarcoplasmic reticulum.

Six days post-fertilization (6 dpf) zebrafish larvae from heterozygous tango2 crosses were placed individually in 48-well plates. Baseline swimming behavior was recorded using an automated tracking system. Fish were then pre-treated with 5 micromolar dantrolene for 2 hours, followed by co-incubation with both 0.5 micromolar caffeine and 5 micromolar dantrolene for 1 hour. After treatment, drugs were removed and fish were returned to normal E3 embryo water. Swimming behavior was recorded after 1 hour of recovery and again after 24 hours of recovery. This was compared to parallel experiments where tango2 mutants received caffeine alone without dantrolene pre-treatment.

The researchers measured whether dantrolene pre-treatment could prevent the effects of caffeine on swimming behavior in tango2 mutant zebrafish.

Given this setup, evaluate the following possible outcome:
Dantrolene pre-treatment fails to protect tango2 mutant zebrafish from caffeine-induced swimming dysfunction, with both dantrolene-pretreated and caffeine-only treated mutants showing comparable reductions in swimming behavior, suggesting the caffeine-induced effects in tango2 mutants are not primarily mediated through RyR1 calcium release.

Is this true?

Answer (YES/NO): NO